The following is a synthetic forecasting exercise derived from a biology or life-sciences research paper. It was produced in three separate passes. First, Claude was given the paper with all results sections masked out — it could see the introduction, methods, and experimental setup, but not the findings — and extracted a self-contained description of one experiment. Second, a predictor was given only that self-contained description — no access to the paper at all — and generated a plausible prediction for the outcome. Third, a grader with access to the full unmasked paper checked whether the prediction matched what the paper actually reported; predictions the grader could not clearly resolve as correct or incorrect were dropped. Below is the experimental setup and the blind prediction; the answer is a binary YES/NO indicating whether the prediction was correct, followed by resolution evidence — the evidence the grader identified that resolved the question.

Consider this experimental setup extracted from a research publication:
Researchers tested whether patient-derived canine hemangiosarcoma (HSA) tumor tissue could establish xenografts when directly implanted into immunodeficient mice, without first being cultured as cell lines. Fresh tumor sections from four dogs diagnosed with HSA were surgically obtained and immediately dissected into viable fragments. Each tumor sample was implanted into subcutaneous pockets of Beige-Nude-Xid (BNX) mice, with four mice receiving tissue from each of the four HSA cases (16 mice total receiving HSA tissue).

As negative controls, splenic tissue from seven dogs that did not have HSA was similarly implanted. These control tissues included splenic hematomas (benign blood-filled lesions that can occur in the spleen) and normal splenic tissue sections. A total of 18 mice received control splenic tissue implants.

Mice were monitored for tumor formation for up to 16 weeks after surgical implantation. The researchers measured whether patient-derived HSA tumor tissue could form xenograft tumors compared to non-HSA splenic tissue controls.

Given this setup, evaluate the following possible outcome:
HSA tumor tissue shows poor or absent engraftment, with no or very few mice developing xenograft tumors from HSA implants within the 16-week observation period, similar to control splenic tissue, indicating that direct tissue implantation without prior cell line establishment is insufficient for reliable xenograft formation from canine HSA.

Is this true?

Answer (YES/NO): YES